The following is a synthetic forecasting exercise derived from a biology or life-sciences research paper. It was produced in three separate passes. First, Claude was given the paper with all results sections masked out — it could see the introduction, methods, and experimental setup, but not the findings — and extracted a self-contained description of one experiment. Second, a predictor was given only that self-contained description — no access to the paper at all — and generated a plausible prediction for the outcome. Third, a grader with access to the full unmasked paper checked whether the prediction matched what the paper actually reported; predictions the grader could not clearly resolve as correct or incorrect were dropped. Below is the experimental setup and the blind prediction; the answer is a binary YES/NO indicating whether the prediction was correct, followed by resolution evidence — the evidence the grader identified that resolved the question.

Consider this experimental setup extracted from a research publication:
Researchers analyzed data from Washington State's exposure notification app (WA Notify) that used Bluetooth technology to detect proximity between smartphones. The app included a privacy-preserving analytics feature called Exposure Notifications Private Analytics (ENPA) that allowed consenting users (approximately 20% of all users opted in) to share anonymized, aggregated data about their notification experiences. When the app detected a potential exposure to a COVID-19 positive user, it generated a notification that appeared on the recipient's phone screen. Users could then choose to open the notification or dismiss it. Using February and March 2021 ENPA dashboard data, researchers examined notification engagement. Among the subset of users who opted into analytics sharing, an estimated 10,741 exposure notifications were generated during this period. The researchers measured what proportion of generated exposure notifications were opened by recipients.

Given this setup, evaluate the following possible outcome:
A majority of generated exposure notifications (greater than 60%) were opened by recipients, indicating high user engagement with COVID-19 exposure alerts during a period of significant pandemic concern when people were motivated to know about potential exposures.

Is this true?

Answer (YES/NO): NO